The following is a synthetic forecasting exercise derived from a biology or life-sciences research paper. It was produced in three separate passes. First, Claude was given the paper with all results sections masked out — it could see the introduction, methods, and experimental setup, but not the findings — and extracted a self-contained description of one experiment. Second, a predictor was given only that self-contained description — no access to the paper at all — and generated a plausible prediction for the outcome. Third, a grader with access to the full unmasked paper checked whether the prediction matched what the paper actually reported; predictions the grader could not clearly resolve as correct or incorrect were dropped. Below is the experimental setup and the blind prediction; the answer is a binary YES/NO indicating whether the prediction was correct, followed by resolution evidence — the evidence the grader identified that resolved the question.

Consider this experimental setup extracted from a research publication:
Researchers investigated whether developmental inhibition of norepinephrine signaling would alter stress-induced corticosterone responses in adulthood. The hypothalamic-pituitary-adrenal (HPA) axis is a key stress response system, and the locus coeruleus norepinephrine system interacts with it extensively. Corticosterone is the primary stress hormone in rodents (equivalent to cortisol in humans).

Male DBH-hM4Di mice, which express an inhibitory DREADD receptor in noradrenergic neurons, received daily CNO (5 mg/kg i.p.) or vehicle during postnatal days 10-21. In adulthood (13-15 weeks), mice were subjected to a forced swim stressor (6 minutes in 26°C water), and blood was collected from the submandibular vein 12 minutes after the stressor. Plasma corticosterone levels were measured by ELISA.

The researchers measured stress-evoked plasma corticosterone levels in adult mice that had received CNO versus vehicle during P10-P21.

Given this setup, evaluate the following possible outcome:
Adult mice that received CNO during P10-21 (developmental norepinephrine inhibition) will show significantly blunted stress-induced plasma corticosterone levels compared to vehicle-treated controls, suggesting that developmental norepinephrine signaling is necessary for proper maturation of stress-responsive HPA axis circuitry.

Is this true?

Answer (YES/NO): NO